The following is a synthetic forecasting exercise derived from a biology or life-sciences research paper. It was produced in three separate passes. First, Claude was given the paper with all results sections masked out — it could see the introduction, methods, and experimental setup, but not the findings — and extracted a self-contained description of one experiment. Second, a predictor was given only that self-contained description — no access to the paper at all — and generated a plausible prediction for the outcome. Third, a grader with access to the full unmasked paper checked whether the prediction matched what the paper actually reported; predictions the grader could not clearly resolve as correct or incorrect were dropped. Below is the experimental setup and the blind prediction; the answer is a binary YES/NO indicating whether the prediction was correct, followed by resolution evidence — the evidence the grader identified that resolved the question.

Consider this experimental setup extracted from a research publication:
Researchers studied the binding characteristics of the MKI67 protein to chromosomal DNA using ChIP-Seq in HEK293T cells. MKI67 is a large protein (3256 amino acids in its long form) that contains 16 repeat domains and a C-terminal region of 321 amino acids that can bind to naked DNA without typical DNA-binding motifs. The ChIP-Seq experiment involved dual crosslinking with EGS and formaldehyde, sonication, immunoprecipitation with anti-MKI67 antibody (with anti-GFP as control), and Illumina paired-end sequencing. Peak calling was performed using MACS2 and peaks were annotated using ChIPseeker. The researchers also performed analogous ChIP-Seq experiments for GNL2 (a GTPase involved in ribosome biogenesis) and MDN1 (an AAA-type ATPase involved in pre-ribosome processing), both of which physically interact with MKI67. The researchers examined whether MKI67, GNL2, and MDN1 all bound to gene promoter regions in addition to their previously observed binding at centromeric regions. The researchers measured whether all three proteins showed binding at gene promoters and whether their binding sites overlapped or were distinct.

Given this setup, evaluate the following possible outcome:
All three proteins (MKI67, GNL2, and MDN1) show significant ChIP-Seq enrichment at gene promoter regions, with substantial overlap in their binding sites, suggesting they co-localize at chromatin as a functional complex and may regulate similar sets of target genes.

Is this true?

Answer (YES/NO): NO